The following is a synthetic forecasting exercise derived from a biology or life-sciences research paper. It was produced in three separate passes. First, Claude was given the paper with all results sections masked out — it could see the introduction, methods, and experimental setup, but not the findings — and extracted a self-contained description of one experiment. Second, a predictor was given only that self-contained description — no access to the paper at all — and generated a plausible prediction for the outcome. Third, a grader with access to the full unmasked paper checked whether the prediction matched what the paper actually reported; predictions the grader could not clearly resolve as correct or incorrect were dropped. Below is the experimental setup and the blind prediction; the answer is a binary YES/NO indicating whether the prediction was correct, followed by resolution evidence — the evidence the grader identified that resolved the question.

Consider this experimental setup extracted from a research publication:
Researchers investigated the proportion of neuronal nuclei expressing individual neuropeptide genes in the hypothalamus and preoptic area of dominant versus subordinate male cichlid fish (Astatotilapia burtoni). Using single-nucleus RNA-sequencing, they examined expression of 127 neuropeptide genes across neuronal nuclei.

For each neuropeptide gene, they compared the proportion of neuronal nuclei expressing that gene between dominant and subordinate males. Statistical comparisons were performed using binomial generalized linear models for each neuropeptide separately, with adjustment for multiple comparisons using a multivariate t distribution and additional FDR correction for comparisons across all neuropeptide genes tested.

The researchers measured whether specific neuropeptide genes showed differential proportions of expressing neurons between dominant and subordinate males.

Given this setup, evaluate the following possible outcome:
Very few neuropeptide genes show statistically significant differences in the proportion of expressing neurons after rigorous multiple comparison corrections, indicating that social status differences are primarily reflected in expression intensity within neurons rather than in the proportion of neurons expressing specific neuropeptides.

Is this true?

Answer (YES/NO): NO